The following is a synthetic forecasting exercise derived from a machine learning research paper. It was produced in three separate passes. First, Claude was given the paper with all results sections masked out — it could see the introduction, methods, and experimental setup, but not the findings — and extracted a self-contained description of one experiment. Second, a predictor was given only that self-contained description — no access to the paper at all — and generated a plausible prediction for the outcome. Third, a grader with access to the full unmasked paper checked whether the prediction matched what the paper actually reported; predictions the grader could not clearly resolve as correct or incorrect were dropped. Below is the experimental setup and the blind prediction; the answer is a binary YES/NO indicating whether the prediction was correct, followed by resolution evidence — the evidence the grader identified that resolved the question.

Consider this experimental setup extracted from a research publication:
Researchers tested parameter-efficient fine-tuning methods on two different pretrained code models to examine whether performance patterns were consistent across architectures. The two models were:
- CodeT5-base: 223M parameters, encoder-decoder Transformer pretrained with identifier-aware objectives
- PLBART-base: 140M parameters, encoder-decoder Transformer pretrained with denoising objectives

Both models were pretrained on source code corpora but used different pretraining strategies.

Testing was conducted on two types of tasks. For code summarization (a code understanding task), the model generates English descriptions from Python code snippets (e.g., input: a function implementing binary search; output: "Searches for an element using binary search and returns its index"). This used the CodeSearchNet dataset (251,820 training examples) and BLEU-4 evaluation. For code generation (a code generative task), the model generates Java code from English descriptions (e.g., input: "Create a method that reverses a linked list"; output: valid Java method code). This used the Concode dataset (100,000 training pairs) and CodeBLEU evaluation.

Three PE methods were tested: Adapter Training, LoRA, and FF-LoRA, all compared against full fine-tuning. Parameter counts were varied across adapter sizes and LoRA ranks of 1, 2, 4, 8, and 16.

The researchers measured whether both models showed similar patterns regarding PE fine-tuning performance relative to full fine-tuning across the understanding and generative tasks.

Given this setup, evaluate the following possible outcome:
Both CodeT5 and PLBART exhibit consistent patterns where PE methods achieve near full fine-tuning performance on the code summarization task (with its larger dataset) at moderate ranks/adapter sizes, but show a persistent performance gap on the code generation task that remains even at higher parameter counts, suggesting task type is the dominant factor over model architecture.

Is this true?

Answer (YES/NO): NO